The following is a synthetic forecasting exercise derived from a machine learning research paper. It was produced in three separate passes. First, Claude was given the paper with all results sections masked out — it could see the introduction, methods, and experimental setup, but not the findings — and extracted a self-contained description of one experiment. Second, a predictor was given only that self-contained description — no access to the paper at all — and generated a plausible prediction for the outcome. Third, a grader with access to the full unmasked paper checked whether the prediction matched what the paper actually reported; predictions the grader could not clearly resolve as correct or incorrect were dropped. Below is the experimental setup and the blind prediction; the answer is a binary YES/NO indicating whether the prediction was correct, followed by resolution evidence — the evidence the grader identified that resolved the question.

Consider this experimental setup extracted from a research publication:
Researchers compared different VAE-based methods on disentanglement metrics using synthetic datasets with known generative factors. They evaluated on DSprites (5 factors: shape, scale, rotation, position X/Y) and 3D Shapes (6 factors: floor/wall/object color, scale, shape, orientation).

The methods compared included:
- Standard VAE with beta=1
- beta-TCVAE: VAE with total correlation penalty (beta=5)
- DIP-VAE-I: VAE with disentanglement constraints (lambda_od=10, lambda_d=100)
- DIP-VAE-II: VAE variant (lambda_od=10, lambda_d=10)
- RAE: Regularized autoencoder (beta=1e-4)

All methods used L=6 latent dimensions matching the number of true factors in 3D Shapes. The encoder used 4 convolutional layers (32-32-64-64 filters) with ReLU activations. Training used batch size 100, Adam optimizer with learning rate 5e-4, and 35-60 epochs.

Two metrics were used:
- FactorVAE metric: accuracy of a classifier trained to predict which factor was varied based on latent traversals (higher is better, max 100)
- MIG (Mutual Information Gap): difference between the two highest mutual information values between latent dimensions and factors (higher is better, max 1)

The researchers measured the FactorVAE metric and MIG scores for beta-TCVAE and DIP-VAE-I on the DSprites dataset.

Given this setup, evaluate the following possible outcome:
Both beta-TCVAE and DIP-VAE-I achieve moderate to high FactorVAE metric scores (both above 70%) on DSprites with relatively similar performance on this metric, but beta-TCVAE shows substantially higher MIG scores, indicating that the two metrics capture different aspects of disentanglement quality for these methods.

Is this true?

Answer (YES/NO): NO